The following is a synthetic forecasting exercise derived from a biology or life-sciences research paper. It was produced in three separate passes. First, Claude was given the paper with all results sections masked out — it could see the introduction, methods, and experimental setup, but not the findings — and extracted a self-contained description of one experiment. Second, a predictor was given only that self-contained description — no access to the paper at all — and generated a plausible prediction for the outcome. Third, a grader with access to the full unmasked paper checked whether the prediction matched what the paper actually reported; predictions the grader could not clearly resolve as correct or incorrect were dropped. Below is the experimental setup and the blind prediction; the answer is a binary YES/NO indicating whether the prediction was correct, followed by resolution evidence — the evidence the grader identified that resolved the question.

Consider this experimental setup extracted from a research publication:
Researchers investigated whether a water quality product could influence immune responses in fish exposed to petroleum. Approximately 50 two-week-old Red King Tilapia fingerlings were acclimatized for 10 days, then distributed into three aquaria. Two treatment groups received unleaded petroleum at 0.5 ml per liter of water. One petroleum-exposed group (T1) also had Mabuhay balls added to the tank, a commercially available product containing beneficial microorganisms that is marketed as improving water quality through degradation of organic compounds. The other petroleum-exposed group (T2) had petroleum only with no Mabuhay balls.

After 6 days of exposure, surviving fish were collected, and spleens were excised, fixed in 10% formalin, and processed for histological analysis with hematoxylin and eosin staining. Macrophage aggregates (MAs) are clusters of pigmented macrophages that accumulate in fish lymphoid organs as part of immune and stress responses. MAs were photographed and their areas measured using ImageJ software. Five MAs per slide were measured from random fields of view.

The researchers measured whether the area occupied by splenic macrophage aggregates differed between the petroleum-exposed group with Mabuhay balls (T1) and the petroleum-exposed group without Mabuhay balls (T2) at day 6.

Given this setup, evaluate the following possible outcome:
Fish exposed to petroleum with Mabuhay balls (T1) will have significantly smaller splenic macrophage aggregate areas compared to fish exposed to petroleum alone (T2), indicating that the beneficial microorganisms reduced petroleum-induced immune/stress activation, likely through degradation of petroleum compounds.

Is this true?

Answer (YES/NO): NO